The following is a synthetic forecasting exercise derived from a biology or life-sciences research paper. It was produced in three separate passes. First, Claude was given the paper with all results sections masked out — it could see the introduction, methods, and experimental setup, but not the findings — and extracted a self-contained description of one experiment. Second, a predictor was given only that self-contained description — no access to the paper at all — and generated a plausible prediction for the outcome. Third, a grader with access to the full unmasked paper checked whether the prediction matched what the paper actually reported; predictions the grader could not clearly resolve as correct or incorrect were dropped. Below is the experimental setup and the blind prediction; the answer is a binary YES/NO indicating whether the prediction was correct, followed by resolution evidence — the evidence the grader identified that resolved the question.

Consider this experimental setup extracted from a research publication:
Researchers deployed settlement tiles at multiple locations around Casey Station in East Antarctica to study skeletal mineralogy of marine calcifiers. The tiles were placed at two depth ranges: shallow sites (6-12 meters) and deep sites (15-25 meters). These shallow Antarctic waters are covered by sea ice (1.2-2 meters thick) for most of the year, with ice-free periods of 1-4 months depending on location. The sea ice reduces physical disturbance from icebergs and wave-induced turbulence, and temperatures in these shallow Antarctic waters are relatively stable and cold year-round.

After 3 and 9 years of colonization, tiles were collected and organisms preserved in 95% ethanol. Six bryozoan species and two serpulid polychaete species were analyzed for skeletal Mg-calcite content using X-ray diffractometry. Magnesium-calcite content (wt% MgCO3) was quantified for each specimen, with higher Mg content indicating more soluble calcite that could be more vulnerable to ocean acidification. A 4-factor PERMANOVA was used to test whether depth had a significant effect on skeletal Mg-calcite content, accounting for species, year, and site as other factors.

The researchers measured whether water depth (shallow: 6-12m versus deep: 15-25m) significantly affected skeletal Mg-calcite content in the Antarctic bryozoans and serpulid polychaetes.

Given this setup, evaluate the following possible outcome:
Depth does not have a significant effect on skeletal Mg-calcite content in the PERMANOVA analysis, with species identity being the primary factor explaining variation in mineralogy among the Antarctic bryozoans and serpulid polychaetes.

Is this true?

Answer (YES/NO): NO